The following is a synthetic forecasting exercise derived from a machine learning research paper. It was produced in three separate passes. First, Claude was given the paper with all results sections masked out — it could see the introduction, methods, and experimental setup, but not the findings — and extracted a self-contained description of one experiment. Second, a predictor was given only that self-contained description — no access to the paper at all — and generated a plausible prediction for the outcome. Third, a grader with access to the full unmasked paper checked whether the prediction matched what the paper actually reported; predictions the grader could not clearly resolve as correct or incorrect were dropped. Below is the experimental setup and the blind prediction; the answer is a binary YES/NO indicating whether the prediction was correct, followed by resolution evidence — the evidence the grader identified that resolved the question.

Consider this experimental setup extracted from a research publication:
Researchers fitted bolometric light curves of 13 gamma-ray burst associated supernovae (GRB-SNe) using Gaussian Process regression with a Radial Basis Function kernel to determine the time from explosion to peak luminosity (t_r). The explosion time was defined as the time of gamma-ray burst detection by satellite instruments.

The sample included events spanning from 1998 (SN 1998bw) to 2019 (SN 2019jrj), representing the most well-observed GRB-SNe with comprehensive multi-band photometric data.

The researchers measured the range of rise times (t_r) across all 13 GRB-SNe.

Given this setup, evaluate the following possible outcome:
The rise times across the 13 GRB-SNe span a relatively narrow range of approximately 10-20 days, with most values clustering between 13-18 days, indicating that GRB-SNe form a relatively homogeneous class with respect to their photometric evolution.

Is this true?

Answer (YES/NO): NO